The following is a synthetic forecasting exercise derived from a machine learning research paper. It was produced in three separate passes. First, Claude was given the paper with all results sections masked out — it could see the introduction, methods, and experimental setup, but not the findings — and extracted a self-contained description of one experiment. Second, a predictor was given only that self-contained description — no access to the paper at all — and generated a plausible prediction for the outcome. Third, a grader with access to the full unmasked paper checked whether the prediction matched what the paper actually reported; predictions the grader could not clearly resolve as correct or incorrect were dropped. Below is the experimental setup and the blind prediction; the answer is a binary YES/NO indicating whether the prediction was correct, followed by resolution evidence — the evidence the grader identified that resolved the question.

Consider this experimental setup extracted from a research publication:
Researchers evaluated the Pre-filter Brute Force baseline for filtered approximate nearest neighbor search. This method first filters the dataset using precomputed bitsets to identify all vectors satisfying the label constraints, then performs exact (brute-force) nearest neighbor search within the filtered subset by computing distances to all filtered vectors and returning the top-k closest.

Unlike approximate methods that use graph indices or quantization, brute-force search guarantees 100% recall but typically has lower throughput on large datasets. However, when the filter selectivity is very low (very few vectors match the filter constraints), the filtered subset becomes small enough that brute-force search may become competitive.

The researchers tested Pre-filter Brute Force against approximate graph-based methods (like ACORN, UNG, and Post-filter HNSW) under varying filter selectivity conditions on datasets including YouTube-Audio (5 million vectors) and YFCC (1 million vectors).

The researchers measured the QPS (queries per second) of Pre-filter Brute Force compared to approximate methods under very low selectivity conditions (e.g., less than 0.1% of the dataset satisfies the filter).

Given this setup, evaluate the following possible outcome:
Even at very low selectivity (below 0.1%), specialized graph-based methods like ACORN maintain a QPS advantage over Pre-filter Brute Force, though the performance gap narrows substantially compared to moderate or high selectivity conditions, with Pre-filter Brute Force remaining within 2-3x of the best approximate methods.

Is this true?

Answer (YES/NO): NO